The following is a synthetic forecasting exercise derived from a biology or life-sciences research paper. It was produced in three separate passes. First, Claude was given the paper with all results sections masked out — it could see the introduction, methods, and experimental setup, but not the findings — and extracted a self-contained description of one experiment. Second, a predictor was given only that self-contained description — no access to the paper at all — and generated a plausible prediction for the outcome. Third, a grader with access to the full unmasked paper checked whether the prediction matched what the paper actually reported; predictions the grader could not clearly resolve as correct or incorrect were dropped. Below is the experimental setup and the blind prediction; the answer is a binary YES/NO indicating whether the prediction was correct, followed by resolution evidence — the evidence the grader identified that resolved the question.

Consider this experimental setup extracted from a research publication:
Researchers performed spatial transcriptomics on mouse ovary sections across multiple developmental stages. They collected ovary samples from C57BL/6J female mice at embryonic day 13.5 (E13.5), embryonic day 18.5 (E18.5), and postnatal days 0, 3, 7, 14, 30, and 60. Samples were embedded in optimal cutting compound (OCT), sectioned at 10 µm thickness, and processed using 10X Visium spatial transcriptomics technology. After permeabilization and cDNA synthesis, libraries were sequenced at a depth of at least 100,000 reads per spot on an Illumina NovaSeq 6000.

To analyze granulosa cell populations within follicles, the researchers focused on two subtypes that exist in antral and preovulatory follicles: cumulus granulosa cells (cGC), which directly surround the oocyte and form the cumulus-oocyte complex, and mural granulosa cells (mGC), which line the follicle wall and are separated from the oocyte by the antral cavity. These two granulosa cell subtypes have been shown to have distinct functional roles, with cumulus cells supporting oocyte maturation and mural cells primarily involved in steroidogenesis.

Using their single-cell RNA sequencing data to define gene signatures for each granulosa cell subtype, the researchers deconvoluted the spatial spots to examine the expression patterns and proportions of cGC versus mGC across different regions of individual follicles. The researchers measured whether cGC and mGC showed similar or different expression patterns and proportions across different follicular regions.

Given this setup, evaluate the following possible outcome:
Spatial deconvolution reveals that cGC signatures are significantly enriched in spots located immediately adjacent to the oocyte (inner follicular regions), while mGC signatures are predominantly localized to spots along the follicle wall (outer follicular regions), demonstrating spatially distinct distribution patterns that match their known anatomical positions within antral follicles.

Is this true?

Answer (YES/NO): YES